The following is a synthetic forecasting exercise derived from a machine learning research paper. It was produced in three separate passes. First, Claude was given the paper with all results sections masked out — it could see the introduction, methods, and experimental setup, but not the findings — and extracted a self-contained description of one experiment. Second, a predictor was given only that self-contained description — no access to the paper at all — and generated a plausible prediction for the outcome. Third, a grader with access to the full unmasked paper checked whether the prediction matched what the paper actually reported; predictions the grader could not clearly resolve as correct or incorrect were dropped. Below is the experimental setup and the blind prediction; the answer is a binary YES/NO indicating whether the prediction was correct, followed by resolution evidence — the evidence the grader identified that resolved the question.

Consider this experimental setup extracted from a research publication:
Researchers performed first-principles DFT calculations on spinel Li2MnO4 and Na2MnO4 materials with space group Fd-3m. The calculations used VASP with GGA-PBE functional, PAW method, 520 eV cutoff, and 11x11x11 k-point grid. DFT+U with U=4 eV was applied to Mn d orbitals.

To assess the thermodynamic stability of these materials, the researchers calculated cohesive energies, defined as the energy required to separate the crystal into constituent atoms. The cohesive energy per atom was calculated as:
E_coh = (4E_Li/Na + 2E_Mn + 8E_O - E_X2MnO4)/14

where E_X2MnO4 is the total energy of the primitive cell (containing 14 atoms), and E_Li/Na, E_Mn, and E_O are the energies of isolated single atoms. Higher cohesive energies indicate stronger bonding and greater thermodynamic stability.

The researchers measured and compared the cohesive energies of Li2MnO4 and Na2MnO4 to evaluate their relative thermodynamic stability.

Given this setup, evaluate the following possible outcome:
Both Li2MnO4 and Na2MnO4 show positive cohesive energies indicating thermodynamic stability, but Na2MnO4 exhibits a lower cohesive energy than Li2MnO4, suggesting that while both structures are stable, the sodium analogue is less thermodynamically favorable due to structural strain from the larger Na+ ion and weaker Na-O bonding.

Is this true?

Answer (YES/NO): YES